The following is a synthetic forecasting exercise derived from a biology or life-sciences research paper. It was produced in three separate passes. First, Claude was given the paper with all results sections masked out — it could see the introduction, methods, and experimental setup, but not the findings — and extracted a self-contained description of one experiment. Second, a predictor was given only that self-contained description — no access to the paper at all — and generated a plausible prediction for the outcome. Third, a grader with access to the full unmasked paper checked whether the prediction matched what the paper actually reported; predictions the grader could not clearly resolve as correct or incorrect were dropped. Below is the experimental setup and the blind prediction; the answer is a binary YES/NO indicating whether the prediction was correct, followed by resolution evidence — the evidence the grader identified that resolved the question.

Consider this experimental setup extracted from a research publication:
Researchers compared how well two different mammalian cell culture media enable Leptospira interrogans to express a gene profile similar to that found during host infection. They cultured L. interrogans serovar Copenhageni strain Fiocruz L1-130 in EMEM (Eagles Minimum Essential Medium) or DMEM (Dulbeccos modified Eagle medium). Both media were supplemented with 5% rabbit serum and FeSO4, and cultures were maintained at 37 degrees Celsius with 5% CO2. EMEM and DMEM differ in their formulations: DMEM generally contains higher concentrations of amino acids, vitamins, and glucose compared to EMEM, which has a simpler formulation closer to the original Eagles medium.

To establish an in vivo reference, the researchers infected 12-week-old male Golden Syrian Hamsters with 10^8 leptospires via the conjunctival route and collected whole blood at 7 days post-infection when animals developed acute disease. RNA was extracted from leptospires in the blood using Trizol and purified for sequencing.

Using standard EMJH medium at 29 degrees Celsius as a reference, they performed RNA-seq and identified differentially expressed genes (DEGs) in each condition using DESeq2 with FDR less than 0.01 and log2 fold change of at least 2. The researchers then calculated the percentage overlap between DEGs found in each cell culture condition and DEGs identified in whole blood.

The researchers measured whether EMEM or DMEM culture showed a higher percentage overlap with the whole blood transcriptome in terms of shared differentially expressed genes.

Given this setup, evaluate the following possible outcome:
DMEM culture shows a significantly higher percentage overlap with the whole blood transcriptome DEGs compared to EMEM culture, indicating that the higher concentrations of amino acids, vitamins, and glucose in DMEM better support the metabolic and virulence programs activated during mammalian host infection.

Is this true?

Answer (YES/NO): NO